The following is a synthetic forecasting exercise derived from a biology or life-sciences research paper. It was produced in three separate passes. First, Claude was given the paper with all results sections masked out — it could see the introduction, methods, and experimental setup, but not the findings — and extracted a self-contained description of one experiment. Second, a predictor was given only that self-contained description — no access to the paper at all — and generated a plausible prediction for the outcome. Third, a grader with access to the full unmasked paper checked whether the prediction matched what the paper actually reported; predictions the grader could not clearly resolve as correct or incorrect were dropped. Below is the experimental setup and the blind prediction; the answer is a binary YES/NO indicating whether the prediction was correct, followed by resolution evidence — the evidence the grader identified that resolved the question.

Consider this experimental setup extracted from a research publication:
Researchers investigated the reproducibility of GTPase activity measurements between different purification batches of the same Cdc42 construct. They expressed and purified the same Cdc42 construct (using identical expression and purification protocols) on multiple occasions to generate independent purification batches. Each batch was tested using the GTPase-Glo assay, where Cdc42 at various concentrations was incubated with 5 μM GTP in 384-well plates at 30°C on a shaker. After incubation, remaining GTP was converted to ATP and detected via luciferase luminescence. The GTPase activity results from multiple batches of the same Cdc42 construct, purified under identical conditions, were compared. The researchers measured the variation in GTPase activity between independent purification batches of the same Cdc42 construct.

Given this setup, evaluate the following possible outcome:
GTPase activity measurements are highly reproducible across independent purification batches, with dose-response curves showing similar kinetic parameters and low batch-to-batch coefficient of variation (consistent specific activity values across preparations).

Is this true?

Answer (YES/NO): NO